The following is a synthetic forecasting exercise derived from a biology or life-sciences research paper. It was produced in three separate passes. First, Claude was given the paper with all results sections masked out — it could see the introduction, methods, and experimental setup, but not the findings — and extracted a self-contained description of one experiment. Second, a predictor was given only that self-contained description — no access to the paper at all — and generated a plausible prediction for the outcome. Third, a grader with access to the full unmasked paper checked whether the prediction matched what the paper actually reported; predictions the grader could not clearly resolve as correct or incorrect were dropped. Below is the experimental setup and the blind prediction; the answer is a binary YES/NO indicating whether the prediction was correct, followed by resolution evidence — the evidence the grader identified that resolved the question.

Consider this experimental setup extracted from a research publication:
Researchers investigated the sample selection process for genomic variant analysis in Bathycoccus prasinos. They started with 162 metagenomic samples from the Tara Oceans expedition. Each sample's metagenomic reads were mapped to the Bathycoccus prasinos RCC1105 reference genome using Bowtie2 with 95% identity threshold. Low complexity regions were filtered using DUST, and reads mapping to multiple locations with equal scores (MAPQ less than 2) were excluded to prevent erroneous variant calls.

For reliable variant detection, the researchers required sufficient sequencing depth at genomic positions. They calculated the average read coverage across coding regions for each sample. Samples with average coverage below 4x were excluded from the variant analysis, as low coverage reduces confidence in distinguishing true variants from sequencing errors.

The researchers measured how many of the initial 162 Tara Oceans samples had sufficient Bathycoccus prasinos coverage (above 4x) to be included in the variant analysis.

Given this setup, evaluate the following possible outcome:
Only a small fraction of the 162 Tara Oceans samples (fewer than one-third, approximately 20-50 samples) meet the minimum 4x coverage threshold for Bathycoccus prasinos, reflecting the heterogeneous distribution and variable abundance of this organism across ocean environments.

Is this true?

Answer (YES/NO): YES